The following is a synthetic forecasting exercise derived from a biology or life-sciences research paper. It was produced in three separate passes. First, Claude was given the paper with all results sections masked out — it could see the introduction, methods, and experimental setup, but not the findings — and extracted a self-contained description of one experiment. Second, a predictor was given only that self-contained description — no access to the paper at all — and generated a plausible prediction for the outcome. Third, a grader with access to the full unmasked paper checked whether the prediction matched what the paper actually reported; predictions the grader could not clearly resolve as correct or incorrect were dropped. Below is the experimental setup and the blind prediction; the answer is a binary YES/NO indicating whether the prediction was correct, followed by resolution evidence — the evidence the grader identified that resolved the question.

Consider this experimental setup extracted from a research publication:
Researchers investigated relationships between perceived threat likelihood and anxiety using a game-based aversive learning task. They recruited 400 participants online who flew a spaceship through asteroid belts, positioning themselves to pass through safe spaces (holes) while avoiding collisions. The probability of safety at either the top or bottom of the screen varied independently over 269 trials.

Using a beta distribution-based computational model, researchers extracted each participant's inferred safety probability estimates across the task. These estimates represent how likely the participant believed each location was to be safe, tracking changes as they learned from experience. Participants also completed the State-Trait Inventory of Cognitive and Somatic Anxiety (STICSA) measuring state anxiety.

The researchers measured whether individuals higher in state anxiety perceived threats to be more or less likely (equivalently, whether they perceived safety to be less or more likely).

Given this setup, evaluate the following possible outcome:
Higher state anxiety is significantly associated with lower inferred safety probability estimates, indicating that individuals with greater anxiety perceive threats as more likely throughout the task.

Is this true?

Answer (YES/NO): NO